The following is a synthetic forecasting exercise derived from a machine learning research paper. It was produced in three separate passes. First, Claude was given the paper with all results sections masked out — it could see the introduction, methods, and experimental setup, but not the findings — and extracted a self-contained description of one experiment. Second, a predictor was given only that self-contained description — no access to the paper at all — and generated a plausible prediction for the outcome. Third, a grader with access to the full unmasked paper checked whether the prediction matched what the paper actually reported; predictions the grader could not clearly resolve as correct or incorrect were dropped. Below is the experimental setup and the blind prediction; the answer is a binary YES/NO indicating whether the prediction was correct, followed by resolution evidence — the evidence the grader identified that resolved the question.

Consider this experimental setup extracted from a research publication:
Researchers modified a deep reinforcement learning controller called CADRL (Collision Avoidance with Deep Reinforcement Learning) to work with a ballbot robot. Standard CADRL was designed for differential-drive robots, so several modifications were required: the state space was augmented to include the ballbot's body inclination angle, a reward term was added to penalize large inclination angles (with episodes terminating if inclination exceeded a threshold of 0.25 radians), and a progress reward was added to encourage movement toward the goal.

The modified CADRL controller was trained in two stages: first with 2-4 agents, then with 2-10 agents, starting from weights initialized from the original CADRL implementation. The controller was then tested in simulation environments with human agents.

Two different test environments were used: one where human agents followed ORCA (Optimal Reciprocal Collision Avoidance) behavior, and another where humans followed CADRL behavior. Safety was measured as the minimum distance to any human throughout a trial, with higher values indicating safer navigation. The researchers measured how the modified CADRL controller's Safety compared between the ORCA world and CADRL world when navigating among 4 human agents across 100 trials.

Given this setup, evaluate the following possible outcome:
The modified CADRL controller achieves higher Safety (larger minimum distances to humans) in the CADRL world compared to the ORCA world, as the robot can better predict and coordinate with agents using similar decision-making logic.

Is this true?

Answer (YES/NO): YES